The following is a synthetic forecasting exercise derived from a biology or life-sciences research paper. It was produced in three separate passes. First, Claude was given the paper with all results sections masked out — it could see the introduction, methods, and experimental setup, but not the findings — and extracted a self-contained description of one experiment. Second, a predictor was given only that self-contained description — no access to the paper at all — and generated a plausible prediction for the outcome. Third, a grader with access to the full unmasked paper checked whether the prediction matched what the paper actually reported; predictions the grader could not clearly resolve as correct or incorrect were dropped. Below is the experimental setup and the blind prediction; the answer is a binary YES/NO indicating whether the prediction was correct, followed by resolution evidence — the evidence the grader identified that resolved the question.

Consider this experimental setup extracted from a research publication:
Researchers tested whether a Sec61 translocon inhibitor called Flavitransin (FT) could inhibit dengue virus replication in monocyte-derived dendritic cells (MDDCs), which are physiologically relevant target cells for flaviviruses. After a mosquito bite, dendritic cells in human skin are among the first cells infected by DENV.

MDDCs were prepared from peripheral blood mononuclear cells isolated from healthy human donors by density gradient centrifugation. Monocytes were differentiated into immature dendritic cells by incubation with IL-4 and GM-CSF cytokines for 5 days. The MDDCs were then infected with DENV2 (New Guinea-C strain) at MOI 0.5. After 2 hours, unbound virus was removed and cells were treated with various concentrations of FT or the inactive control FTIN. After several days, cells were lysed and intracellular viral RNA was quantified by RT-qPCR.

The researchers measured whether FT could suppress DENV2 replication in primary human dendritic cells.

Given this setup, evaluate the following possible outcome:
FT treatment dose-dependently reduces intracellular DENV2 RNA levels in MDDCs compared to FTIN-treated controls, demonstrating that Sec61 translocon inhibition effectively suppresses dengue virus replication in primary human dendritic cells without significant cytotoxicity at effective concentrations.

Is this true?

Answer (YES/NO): YES